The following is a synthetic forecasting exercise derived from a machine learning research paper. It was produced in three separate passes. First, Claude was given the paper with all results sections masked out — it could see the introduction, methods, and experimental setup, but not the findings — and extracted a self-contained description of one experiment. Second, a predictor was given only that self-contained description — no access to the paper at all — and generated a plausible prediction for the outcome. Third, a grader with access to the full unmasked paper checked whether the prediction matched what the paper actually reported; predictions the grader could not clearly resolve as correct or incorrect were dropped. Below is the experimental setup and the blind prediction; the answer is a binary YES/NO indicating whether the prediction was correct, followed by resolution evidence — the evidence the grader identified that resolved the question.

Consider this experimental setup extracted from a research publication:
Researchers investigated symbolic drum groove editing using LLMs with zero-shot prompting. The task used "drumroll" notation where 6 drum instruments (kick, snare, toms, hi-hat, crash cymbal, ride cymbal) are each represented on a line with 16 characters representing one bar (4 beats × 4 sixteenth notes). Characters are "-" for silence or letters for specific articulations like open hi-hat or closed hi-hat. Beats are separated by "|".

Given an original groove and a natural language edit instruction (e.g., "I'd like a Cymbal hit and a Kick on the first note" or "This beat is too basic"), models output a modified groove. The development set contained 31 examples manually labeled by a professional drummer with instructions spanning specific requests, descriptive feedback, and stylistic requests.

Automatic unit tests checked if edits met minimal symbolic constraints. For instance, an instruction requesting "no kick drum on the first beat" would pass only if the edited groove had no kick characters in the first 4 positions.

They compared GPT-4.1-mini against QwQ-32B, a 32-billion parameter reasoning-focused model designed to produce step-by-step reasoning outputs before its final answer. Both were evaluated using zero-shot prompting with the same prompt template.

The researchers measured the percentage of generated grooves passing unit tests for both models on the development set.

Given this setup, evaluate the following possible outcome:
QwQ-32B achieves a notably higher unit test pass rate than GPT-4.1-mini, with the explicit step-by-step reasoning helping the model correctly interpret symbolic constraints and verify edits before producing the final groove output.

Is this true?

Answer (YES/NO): NO